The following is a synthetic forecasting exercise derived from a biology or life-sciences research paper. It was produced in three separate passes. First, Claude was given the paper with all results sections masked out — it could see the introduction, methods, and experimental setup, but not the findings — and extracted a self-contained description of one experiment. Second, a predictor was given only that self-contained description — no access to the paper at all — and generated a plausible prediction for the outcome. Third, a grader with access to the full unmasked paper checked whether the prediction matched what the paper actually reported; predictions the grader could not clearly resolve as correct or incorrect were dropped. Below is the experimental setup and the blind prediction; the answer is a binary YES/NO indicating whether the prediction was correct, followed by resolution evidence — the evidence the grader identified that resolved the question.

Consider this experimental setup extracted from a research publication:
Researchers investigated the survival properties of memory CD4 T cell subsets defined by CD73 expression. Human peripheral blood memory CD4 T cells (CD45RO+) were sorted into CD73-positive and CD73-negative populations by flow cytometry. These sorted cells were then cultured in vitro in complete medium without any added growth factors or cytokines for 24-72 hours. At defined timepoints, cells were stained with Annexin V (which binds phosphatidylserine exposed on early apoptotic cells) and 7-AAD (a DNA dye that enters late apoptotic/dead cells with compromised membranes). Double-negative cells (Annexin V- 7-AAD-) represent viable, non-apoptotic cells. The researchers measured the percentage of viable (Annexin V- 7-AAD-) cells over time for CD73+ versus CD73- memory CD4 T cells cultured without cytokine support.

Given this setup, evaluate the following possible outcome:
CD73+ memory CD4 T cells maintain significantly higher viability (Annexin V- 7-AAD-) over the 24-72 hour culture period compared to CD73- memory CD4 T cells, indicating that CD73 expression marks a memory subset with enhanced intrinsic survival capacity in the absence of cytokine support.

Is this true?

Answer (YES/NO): YES